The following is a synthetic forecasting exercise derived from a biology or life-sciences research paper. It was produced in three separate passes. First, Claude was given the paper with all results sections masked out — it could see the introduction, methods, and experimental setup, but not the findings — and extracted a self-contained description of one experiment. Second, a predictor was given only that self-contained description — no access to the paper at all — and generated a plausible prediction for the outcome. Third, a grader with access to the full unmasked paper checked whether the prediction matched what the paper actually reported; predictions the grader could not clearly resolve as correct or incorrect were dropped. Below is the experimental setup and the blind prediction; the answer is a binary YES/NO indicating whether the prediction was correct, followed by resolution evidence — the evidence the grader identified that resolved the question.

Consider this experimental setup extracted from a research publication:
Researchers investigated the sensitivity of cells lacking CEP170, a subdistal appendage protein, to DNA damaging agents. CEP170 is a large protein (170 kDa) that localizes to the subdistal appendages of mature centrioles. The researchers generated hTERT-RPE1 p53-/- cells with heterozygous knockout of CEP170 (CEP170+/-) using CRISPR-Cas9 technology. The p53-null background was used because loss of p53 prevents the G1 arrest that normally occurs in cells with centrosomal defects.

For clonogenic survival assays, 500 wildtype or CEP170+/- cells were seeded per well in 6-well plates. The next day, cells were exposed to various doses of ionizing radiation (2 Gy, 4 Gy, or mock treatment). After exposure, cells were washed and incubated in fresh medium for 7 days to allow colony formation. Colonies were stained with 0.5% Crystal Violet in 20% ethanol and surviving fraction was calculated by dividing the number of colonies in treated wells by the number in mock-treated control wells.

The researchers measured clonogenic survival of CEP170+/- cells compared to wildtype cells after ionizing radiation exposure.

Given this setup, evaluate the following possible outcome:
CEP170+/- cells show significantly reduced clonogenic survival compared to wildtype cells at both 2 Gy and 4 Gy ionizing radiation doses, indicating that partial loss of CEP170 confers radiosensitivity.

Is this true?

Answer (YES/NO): YES